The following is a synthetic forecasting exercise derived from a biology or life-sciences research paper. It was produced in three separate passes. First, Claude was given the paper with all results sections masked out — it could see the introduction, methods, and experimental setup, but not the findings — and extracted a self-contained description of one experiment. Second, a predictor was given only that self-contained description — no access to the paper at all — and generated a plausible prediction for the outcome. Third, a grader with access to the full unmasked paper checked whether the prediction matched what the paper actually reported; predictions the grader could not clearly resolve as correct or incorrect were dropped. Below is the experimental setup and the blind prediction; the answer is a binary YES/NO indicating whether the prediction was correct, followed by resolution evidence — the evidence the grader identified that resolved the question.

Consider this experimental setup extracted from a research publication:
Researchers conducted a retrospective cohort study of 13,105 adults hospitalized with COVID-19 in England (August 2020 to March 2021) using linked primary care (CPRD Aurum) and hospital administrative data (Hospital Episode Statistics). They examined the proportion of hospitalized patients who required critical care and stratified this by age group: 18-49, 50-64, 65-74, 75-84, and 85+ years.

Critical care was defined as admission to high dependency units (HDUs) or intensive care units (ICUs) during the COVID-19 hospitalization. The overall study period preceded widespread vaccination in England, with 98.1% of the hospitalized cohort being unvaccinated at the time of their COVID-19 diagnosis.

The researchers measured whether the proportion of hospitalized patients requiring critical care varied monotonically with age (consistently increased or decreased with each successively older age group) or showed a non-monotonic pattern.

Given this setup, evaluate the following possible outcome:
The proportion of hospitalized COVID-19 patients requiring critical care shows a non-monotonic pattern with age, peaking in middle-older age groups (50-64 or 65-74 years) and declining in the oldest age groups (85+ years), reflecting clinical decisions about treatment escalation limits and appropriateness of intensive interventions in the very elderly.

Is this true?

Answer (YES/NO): YES